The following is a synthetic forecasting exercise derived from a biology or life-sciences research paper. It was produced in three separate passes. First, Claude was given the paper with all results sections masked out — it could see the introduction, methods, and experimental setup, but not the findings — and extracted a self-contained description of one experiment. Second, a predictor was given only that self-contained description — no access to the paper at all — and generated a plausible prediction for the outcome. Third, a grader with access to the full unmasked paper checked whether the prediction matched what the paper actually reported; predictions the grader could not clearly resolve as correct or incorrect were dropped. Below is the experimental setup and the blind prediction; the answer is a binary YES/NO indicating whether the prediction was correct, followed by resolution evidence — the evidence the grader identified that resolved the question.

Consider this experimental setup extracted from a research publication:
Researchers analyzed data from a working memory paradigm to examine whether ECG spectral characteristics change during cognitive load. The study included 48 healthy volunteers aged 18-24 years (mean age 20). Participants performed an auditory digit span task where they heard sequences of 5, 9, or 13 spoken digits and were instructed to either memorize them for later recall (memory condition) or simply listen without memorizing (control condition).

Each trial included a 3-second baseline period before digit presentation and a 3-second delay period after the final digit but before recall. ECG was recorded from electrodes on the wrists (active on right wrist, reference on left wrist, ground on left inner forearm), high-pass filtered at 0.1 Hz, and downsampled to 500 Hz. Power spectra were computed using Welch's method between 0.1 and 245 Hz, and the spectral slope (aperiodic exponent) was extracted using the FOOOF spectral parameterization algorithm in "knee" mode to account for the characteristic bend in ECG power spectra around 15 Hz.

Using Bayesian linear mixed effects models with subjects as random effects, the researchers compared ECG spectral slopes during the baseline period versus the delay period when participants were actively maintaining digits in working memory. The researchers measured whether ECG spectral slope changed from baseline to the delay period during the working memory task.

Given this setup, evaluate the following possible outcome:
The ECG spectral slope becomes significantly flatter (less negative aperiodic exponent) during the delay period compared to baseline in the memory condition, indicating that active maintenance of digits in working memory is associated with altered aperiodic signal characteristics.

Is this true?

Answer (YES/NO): YES